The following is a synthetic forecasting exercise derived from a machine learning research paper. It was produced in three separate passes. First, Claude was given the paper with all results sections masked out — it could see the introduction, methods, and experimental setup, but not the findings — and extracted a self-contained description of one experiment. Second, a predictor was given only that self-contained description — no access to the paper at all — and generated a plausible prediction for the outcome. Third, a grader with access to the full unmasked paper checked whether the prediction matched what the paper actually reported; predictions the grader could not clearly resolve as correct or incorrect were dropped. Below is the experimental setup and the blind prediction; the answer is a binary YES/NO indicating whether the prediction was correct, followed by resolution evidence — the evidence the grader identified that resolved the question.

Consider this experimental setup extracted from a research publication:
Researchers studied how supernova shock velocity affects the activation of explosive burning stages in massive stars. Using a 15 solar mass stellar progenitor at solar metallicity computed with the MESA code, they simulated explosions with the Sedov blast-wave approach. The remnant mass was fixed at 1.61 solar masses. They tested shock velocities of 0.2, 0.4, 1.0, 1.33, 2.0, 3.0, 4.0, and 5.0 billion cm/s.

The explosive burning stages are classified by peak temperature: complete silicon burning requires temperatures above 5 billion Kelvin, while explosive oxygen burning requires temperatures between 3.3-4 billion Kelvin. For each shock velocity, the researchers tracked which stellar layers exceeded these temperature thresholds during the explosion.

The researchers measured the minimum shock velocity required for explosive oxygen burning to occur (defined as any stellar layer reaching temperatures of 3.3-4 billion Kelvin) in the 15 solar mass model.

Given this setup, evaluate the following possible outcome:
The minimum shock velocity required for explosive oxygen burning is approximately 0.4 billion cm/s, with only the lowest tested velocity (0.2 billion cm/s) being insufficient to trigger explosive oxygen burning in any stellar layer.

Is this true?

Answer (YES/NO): NO